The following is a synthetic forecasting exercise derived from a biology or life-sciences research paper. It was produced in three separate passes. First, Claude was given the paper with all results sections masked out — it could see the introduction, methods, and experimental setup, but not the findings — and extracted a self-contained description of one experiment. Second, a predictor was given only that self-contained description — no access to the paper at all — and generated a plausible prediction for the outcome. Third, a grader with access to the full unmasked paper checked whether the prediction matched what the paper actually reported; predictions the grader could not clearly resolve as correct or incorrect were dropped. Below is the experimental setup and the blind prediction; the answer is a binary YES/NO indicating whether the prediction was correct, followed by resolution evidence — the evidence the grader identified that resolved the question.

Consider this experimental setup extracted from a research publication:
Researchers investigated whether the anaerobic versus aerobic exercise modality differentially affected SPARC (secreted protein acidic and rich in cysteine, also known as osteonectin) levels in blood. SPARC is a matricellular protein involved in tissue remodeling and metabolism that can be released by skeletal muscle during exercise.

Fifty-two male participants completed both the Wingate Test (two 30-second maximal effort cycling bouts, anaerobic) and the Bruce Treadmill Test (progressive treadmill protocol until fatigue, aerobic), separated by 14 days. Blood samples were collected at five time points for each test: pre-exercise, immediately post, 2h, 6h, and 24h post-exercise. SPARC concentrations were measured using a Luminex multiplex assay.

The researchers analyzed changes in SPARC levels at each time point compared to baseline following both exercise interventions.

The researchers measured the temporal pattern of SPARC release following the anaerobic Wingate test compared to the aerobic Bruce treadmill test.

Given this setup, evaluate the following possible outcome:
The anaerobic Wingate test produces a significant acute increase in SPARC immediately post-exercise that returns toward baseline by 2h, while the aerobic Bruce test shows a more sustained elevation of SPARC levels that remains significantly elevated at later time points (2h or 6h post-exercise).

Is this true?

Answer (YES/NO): NO